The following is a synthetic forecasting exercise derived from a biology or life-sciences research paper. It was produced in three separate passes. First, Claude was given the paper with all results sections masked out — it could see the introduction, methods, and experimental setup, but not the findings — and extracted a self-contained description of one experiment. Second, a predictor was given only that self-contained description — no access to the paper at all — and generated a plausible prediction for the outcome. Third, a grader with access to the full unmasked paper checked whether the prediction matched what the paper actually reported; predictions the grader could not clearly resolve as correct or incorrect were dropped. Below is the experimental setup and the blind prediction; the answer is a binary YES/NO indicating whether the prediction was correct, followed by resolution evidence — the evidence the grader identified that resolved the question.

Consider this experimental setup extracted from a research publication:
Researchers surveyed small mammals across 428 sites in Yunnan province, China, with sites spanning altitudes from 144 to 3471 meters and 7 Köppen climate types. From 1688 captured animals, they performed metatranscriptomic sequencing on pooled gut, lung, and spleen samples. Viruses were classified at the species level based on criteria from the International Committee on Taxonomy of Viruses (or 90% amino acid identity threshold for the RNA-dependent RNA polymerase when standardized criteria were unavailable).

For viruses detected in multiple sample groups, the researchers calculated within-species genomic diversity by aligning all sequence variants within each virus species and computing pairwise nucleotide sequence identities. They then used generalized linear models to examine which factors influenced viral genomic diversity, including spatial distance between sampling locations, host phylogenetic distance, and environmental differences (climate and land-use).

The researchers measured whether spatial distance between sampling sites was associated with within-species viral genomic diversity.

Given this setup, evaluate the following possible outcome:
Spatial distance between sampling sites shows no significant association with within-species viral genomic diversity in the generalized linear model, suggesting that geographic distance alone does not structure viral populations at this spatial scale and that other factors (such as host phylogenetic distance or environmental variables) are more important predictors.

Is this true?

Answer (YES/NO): NO